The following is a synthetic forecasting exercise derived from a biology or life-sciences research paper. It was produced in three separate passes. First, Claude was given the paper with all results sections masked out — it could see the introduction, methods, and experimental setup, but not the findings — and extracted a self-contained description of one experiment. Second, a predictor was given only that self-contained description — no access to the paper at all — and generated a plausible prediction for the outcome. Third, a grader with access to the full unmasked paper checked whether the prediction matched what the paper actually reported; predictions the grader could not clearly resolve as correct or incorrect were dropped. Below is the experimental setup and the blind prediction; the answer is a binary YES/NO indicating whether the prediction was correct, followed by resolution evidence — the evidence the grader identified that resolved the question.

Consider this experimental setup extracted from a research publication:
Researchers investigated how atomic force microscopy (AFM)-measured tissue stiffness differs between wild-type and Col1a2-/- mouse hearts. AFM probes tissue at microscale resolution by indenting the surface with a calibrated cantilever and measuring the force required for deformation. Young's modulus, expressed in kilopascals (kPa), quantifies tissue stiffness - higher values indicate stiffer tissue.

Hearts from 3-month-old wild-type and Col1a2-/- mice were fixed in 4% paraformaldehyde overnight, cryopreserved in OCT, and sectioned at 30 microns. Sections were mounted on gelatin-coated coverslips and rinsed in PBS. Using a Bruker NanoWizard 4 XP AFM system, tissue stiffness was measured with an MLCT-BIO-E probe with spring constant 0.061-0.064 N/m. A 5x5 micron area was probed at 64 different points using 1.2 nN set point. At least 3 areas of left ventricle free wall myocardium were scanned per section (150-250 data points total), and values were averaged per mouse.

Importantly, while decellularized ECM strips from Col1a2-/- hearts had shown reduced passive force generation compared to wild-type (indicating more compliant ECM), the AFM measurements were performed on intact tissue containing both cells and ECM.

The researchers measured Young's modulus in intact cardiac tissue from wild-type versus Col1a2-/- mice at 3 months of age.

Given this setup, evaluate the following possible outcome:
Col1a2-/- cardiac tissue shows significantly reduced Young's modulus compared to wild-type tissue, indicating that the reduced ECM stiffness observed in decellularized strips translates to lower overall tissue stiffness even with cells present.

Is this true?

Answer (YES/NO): NO